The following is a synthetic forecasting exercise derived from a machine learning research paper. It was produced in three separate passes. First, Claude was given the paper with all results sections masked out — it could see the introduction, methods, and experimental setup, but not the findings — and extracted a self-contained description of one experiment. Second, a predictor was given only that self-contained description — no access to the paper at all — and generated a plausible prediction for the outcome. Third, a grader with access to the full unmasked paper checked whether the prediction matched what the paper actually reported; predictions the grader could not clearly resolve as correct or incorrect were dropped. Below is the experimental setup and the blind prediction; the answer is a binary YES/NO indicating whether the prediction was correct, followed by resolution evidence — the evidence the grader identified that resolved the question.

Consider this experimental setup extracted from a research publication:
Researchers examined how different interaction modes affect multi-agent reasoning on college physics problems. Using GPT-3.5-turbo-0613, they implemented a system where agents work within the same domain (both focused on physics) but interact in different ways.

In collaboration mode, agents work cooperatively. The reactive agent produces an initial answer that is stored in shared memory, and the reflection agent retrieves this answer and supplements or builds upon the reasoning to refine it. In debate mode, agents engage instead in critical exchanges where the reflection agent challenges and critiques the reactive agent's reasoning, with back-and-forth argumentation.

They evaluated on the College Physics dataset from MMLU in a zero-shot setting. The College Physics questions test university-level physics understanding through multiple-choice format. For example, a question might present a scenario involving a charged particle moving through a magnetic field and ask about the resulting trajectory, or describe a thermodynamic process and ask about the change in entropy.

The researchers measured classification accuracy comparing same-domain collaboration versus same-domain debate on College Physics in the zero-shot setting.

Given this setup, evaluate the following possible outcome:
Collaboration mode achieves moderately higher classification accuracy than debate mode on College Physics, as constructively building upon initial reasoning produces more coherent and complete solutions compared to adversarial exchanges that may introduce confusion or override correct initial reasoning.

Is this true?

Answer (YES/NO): NO